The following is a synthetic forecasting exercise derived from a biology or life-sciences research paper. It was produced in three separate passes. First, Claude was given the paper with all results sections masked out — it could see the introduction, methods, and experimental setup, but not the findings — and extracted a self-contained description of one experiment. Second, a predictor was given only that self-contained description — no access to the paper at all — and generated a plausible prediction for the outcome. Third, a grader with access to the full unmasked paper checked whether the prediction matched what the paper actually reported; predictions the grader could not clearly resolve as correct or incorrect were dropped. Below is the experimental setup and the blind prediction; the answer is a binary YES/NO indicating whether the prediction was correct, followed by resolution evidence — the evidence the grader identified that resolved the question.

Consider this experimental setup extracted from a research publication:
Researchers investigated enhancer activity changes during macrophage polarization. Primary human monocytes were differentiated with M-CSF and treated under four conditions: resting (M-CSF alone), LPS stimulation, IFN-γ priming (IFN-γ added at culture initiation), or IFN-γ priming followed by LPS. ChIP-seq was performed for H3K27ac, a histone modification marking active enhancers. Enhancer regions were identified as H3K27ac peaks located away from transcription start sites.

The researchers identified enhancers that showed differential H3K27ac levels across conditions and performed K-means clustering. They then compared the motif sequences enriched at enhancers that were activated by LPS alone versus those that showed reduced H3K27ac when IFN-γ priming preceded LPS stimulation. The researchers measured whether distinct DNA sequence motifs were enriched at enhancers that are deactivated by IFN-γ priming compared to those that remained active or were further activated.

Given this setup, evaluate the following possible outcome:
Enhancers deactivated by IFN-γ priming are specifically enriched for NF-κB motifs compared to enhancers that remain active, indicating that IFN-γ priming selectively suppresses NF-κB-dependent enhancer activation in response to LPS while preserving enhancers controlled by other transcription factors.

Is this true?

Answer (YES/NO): NO